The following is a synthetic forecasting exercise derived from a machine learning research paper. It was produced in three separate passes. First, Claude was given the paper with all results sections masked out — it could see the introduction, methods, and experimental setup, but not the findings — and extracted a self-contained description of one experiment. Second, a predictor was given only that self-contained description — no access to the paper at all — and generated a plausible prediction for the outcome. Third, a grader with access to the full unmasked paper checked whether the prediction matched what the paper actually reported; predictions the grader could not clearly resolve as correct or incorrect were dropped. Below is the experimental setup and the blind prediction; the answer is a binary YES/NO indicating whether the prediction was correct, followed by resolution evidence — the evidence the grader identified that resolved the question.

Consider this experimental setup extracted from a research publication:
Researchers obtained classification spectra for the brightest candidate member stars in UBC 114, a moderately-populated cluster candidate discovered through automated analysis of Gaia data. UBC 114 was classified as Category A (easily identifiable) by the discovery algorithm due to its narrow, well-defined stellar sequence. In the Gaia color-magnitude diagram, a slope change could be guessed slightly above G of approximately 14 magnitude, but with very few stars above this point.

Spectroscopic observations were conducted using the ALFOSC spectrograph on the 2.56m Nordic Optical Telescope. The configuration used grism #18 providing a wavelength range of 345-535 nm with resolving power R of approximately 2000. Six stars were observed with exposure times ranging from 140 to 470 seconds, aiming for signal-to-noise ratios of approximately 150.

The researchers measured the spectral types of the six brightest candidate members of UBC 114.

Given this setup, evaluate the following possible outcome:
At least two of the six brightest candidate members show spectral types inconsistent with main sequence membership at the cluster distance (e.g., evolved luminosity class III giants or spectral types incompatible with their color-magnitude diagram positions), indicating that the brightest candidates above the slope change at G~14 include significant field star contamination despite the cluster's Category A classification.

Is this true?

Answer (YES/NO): NO